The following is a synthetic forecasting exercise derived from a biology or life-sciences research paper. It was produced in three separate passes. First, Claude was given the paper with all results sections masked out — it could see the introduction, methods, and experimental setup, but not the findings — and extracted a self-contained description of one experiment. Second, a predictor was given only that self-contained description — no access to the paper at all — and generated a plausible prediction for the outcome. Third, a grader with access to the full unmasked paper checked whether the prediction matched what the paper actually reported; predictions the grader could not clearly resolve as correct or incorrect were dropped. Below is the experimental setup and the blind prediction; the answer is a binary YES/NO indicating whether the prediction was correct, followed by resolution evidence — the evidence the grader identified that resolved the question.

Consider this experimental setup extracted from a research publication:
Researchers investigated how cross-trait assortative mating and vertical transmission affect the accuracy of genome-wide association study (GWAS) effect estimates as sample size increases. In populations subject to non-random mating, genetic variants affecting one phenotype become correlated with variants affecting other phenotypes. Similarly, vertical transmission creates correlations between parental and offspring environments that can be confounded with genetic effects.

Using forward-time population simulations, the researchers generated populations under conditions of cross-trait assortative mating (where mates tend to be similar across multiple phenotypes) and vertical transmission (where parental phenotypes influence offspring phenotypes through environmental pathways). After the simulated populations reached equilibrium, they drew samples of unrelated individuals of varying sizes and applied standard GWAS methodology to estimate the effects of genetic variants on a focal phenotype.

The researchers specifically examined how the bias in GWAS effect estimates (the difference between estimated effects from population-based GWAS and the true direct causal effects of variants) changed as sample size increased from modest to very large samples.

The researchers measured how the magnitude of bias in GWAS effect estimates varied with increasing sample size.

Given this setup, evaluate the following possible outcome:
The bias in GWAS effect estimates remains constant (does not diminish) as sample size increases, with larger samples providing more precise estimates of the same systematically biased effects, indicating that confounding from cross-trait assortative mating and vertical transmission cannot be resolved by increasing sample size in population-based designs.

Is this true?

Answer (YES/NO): YES